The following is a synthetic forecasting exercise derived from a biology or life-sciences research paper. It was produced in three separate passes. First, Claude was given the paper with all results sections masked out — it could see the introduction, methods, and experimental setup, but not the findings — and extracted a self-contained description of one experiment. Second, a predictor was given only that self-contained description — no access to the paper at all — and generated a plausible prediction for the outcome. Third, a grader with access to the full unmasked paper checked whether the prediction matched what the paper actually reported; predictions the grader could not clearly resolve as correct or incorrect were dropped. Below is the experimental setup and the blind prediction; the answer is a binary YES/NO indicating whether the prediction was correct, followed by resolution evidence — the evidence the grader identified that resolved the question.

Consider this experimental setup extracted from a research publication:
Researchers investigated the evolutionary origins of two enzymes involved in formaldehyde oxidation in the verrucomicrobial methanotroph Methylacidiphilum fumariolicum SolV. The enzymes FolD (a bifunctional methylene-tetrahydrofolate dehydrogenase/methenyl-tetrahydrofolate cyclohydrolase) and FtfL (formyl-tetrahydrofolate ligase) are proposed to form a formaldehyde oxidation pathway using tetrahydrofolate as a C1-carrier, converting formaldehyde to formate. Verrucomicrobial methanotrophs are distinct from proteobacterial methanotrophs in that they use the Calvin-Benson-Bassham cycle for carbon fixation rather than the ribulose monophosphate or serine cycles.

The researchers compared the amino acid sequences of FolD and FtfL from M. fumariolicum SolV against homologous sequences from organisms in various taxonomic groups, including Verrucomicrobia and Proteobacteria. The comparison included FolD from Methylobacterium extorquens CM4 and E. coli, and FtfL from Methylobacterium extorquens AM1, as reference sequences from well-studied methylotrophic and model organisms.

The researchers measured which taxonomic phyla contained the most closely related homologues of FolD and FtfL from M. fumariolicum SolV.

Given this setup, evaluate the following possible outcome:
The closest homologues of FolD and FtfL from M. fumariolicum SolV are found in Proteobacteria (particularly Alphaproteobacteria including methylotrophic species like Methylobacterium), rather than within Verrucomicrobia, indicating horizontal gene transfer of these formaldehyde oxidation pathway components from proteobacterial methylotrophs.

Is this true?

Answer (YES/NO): NO